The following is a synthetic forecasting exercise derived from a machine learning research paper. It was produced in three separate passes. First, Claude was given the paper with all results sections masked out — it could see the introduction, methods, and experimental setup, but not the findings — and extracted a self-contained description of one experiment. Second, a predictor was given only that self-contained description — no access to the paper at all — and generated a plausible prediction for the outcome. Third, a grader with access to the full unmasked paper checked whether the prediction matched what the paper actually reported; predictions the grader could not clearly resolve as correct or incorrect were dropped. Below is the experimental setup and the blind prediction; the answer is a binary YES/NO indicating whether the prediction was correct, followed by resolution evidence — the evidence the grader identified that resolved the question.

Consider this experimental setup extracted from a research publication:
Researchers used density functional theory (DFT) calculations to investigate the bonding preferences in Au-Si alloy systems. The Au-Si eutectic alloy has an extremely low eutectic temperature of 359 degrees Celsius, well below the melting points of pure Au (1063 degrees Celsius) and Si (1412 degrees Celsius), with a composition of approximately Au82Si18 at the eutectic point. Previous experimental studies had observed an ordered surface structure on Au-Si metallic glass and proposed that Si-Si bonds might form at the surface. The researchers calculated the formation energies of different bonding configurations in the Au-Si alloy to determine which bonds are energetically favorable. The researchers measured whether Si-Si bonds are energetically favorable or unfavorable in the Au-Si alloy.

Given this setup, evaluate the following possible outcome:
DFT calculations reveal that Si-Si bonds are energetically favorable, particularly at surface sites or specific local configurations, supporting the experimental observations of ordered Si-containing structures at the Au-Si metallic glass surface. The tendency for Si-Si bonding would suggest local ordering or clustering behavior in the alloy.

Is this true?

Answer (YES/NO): NO